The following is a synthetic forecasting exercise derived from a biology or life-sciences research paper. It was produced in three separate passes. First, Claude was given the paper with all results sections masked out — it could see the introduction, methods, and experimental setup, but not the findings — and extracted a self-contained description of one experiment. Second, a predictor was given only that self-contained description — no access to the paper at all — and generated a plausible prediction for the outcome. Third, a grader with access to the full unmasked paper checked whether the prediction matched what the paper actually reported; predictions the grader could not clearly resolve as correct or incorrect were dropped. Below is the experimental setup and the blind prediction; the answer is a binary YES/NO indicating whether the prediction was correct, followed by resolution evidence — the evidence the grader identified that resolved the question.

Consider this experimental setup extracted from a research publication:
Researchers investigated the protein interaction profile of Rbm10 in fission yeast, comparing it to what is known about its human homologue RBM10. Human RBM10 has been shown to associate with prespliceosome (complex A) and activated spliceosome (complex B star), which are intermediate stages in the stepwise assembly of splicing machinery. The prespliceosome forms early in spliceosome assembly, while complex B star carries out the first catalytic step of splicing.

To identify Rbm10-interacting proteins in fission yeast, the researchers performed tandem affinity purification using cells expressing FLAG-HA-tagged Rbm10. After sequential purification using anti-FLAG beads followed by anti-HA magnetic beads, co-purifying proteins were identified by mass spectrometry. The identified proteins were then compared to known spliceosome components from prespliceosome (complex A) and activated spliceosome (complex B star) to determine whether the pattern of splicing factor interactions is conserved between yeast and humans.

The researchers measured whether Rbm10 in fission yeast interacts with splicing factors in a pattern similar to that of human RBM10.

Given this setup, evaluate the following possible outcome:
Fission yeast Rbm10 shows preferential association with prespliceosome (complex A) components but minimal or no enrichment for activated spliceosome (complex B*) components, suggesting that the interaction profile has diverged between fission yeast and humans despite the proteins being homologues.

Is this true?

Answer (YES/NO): NO